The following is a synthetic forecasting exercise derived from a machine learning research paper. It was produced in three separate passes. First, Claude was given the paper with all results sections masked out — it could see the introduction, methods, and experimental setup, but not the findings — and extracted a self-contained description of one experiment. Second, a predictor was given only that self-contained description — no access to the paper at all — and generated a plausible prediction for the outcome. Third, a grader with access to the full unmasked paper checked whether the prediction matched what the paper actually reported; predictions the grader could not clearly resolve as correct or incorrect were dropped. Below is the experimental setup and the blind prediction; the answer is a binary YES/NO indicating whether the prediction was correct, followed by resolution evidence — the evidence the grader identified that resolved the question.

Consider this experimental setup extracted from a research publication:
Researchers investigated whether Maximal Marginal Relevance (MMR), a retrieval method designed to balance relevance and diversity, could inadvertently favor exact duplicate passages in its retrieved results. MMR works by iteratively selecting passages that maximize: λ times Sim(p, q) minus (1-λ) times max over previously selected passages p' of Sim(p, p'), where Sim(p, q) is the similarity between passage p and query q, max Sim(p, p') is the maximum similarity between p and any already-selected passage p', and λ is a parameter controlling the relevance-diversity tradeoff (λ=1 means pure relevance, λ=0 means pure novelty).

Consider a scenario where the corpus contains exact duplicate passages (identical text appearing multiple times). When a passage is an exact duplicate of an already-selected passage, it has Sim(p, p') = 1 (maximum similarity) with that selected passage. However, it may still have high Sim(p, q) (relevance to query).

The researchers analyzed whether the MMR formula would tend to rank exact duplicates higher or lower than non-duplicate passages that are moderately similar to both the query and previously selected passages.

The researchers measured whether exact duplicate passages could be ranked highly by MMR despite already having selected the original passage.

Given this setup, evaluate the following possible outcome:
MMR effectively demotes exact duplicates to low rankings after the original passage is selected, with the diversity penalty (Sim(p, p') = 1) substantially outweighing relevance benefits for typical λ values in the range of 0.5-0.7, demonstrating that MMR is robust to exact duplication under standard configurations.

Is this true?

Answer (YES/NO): NO